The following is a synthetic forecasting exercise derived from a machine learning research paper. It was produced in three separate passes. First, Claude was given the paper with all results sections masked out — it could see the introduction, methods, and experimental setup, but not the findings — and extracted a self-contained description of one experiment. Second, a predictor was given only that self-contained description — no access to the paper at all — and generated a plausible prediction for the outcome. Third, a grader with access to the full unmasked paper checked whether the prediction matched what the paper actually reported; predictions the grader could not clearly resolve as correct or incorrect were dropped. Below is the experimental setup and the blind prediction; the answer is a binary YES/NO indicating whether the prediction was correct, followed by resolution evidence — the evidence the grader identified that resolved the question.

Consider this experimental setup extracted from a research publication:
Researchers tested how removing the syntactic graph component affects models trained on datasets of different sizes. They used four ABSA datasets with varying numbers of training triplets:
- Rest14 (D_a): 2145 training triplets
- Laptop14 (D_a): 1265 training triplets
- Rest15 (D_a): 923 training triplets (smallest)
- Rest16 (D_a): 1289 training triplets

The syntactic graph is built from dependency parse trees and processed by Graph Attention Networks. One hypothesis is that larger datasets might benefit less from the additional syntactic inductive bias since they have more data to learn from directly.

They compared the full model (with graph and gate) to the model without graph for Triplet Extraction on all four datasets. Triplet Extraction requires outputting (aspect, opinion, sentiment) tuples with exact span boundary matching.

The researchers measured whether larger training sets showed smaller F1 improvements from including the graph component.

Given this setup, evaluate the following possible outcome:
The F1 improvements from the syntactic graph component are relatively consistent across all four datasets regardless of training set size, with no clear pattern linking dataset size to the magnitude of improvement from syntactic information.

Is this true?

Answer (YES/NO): NO